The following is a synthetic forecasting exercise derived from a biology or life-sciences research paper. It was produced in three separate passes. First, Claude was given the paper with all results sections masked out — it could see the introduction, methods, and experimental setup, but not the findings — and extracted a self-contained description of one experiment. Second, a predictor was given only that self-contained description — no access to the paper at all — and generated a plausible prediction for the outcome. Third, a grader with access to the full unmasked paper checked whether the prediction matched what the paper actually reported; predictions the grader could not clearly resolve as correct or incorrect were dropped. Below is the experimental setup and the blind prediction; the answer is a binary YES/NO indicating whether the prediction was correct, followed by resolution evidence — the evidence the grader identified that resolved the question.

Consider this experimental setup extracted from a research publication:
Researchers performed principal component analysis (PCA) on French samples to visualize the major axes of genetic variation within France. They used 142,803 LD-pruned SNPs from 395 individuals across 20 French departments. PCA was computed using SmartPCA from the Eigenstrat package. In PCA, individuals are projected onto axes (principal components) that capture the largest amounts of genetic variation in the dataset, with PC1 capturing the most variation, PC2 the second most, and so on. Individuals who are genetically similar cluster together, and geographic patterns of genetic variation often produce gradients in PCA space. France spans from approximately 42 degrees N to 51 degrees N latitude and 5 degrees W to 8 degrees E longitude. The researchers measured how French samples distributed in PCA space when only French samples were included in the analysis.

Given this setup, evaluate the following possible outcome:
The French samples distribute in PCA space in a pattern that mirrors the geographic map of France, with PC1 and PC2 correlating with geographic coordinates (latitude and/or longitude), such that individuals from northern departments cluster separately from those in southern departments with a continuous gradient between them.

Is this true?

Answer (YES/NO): NO